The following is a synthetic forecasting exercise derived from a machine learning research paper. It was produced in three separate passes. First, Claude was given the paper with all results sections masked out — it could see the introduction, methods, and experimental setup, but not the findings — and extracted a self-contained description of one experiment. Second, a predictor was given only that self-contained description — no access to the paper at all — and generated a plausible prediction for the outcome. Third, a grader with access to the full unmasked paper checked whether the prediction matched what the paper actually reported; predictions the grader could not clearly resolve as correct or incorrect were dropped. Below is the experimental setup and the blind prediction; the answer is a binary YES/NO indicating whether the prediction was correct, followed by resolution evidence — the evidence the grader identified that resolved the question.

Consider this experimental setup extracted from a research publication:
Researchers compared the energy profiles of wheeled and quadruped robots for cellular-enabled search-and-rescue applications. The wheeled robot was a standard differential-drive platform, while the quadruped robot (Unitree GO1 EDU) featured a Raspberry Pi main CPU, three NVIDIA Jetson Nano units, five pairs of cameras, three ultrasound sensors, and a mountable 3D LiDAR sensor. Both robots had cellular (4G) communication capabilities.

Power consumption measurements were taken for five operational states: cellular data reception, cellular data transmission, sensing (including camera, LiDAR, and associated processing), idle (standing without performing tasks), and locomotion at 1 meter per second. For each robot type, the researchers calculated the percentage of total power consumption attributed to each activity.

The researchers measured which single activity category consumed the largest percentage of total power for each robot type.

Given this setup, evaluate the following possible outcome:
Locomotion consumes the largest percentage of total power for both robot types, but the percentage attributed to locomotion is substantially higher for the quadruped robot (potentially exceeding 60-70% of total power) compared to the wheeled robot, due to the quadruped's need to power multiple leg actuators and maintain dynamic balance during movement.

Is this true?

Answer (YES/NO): NO